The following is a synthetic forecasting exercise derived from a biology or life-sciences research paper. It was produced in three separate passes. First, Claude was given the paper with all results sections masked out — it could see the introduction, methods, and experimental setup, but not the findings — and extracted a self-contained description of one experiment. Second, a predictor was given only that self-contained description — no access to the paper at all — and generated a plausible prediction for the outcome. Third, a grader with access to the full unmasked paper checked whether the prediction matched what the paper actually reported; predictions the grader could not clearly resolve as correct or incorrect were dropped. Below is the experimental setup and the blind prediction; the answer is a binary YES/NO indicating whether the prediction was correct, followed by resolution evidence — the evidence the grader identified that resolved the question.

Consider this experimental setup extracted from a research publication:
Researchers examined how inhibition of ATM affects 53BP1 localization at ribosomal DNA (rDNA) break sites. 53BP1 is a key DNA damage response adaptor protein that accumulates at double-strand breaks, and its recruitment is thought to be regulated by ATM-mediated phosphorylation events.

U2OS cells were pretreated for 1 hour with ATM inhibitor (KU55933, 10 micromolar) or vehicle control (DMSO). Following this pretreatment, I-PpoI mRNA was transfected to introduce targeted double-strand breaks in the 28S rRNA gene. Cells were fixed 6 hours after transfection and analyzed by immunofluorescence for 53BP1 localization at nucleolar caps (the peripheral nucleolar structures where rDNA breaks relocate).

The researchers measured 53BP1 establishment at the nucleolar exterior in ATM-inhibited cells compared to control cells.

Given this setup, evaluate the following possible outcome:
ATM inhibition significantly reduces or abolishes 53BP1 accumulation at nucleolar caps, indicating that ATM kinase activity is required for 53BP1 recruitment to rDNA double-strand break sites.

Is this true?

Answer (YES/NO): NO